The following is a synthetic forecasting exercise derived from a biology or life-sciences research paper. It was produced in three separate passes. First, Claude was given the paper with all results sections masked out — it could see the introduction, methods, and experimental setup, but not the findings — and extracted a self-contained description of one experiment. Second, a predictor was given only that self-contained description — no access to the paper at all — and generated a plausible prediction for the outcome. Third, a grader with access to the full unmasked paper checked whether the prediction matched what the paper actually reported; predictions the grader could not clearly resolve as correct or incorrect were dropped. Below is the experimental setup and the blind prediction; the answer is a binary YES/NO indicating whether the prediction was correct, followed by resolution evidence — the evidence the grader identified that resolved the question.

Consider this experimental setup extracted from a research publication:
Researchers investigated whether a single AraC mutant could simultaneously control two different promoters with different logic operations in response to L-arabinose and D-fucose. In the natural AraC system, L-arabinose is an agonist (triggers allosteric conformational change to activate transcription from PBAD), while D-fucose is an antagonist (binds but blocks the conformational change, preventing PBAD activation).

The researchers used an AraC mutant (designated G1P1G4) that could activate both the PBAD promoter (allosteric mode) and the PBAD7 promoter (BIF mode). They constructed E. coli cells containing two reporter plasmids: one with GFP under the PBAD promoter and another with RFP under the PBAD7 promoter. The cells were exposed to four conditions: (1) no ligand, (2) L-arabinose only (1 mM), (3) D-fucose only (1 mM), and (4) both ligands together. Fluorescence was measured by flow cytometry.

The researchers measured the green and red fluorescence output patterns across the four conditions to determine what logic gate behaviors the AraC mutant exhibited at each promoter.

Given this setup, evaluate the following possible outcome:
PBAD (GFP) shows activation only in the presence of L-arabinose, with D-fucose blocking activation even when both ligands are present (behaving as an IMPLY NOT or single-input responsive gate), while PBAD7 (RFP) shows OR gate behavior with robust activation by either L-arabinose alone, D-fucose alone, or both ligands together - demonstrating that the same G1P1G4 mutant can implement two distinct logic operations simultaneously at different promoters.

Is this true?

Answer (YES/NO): YES